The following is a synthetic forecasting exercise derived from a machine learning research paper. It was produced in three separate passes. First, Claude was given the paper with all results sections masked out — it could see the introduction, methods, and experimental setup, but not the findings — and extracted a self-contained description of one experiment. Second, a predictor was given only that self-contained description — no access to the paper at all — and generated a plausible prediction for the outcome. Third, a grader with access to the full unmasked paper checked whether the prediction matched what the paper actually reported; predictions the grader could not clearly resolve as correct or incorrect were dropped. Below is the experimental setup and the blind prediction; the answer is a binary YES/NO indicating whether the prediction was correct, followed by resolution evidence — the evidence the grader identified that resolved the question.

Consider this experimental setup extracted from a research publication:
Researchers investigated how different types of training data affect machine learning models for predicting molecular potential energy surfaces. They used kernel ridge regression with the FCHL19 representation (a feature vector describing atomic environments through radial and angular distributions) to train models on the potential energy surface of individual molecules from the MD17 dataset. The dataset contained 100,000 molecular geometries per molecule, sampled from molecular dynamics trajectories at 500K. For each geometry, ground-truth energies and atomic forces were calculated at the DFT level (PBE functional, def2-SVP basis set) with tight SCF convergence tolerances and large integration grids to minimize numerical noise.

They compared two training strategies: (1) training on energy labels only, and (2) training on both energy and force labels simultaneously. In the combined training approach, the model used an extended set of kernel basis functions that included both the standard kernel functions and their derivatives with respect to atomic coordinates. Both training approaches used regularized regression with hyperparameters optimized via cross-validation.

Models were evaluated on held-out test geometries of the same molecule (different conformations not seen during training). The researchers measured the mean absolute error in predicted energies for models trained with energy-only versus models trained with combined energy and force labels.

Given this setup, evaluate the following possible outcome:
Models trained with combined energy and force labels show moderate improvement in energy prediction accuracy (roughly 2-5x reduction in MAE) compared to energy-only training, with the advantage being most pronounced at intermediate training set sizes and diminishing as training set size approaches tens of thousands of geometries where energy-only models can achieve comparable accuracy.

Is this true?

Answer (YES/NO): NO